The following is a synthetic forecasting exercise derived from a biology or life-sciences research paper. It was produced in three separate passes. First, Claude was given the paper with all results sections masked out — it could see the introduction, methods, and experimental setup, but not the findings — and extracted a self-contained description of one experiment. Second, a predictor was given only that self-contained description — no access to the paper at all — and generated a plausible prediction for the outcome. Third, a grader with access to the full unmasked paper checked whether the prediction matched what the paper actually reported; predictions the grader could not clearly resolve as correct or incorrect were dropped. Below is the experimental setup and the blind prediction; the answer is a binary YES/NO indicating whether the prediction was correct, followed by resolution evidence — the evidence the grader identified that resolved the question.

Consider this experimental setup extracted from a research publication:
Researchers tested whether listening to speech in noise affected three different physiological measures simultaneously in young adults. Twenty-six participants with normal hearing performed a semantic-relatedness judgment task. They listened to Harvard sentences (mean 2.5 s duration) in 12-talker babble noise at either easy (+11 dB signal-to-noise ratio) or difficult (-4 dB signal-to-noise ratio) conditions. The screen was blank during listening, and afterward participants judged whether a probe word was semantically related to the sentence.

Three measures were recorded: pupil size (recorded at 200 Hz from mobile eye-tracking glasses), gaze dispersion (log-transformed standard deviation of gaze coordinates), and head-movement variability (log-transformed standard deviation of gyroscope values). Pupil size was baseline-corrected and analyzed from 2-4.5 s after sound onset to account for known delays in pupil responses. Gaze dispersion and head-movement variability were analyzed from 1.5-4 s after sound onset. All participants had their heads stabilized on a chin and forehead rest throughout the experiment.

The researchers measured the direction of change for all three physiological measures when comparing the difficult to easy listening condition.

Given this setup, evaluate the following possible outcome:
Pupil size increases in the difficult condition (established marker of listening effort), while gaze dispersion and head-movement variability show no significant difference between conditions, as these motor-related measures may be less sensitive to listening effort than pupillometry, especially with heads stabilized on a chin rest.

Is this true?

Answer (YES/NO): NO